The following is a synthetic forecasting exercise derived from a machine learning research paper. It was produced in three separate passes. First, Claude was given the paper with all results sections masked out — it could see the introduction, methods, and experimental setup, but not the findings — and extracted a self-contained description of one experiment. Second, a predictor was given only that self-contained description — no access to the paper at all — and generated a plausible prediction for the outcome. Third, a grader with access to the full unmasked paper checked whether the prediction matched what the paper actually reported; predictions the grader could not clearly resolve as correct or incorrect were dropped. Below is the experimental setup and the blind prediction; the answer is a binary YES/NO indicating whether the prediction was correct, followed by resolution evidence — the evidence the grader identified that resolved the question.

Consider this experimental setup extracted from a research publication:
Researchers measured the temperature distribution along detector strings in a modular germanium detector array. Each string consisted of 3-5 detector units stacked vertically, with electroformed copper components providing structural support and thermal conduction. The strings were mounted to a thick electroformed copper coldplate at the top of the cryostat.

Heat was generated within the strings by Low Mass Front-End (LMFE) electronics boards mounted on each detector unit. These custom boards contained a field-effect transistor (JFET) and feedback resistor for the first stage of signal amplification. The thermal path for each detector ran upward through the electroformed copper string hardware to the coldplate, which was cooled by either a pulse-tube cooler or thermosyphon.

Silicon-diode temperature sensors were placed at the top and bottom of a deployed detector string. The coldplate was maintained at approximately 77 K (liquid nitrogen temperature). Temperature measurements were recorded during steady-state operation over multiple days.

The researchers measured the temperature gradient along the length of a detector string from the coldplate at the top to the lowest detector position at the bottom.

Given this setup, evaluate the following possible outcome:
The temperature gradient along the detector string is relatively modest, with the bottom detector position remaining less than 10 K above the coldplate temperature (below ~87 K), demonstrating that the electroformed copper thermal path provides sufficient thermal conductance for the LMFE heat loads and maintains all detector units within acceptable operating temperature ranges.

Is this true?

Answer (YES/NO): YES